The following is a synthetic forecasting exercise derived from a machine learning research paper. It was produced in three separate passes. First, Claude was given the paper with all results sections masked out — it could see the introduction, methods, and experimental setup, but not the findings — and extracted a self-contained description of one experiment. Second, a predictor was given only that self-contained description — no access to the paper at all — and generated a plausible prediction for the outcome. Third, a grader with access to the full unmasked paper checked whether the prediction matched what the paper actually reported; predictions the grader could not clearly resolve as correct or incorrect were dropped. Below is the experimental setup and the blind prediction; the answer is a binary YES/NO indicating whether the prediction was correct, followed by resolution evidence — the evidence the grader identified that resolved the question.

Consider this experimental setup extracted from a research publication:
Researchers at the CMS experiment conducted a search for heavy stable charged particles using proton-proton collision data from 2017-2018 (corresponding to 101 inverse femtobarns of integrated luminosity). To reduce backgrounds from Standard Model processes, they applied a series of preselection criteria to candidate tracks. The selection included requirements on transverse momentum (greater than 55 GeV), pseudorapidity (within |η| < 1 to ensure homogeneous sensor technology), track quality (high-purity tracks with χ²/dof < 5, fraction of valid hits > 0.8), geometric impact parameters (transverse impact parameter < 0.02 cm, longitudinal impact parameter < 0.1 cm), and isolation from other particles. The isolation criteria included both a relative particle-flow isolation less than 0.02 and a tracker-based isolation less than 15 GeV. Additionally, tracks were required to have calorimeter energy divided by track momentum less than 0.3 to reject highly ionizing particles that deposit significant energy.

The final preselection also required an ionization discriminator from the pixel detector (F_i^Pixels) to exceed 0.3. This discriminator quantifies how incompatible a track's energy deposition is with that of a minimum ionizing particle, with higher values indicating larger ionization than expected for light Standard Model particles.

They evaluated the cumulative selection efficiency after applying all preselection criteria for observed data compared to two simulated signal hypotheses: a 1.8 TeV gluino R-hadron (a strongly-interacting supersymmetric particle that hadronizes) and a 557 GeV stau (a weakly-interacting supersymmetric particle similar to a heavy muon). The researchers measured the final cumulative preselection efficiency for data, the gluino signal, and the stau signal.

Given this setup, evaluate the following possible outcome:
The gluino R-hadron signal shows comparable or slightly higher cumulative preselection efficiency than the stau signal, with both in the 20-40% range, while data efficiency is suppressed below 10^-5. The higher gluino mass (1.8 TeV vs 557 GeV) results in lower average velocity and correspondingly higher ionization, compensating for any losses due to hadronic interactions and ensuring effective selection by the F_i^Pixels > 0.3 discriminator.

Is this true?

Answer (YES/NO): NO